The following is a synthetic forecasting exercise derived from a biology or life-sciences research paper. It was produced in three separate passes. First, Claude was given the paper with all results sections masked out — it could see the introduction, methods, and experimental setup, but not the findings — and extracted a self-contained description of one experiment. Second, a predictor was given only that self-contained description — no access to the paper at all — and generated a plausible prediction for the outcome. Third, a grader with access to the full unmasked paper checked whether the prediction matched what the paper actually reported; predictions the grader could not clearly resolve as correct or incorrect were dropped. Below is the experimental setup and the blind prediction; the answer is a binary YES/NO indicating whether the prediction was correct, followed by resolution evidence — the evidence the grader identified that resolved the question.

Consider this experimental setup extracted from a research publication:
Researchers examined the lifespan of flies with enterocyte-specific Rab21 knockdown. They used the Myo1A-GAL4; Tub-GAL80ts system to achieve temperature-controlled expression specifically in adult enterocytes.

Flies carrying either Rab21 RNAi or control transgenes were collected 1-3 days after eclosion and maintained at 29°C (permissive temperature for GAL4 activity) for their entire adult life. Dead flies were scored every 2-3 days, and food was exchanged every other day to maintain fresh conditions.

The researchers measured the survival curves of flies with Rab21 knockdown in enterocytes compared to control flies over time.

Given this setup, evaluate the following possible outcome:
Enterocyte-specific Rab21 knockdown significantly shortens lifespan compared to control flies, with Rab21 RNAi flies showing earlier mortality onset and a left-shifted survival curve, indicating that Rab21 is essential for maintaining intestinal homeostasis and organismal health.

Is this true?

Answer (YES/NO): YES